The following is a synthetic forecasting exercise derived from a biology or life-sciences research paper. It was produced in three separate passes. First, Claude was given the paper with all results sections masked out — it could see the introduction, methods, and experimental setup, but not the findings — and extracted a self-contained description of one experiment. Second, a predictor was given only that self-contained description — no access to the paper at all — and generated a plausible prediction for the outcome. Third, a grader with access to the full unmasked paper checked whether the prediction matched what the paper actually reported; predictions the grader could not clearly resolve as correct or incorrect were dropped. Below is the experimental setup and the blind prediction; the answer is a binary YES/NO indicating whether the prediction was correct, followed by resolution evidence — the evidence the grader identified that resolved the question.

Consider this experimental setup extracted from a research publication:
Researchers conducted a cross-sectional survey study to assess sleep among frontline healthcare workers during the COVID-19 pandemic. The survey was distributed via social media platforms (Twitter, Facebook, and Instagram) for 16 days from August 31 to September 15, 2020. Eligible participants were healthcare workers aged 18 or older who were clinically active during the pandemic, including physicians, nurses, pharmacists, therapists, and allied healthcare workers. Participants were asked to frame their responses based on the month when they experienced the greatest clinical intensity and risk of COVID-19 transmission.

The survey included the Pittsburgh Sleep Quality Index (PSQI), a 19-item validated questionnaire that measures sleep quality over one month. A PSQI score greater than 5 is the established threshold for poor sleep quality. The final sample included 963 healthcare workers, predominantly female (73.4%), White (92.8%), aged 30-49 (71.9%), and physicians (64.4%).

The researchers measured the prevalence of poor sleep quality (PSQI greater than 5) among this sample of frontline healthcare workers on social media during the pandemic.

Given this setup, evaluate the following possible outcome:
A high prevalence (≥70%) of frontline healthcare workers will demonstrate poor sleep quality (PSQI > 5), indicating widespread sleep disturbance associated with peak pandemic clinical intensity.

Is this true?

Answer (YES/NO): YES